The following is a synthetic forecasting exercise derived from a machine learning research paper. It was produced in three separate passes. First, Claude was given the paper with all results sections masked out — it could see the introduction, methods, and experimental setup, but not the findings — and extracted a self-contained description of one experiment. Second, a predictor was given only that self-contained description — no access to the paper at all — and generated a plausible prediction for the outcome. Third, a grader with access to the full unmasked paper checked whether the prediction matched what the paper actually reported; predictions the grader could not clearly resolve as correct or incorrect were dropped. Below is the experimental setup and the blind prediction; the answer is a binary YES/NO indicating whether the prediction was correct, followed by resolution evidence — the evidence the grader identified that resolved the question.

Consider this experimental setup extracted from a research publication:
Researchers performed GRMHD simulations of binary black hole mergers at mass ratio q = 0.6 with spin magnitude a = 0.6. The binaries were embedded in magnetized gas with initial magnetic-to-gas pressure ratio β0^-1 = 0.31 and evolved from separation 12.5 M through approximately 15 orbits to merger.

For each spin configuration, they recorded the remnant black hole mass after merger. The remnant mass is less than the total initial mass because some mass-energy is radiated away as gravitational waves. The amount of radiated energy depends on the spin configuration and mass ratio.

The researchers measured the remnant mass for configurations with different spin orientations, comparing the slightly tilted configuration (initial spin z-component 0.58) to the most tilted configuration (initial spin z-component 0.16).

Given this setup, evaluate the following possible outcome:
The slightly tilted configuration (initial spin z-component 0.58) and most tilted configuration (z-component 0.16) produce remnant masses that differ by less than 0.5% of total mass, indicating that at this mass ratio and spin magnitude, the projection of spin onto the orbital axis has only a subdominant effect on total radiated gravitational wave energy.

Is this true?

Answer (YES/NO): NO